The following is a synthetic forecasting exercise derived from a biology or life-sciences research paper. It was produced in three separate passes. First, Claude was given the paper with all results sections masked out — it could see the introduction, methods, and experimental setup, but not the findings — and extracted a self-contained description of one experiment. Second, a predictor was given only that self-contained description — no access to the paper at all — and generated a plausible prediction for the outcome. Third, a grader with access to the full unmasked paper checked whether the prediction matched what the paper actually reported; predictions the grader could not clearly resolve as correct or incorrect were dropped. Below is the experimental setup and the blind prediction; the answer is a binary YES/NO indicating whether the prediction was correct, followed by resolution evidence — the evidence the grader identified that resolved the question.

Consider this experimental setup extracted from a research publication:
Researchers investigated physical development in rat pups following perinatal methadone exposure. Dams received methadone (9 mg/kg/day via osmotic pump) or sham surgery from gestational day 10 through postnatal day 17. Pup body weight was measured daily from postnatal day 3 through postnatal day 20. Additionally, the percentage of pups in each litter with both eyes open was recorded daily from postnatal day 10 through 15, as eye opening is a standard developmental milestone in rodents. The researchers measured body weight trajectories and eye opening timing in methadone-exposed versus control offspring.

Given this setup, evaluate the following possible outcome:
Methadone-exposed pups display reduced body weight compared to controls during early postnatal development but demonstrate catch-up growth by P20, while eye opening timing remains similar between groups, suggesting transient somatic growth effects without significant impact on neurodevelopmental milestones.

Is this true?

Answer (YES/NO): NO